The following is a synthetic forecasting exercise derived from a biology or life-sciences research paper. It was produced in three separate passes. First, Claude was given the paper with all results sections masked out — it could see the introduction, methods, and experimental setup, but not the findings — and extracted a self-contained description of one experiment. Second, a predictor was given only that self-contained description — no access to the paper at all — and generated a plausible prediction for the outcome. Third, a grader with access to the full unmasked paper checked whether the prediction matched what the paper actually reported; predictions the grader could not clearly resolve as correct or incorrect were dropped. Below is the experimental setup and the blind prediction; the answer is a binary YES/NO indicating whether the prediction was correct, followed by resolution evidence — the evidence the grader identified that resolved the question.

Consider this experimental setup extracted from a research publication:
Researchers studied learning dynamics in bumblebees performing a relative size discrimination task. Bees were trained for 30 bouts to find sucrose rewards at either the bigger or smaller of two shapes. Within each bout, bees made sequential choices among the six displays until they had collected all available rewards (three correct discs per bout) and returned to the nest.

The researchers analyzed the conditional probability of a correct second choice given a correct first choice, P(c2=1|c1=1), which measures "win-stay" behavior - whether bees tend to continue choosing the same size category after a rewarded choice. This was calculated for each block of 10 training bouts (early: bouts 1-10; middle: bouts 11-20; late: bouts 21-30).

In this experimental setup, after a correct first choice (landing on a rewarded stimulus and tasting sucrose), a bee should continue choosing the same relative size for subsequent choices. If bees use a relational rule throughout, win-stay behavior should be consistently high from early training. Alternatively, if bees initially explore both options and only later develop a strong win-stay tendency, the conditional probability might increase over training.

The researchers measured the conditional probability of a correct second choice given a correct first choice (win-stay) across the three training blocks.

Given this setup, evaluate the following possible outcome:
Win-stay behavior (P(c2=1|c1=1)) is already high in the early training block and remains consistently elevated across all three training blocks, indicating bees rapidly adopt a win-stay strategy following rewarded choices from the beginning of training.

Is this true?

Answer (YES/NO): NO